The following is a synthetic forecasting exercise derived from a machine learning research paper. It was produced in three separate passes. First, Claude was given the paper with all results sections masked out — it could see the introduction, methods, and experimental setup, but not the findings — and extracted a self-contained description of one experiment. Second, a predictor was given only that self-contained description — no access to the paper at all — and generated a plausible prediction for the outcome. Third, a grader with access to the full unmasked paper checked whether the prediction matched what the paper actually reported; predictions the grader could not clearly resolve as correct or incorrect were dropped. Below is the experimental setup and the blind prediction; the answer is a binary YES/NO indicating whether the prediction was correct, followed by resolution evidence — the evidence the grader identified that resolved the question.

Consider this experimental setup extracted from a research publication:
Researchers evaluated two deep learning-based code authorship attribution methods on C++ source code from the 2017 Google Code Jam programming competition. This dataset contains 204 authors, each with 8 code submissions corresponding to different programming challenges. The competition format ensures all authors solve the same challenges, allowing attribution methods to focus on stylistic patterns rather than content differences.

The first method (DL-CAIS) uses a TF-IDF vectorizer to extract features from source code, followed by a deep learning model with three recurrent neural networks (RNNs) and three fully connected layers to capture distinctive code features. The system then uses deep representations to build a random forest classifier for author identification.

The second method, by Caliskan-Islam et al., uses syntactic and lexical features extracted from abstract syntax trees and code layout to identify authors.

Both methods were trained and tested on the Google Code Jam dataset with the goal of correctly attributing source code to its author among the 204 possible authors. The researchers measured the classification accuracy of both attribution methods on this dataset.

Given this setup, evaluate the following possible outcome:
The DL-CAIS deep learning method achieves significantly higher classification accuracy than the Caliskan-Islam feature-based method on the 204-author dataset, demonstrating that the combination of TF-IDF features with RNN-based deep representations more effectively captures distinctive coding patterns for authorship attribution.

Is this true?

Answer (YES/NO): NO